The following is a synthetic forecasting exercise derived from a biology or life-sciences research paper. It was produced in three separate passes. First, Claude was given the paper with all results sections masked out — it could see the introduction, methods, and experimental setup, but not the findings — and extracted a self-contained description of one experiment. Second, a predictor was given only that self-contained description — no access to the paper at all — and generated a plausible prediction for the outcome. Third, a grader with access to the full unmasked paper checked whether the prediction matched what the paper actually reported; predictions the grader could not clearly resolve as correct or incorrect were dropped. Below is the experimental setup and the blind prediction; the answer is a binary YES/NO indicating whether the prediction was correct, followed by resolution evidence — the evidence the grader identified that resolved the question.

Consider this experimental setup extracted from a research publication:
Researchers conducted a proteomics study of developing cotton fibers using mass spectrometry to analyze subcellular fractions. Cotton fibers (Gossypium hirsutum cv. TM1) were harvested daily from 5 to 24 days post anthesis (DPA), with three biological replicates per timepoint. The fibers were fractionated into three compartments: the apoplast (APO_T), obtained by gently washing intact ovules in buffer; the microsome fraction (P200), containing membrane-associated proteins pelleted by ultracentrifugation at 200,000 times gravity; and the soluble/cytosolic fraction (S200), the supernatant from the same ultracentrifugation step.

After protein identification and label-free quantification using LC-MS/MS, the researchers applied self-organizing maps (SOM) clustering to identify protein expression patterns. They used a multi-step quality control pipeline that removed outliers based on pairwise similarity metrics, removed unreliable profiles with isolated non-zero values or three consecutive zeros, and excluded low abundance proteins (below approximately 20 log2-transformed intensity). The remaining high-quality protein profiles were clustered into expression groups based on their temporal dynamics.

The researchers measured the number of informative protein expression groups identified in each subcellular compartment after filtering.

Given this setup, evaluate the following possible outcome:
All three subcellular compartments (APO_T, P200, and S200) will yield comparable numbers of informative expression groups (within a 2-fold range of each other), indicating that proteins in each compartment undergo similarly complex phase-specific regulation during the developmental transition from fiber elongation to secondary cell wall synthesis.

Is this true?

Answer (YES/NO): NO